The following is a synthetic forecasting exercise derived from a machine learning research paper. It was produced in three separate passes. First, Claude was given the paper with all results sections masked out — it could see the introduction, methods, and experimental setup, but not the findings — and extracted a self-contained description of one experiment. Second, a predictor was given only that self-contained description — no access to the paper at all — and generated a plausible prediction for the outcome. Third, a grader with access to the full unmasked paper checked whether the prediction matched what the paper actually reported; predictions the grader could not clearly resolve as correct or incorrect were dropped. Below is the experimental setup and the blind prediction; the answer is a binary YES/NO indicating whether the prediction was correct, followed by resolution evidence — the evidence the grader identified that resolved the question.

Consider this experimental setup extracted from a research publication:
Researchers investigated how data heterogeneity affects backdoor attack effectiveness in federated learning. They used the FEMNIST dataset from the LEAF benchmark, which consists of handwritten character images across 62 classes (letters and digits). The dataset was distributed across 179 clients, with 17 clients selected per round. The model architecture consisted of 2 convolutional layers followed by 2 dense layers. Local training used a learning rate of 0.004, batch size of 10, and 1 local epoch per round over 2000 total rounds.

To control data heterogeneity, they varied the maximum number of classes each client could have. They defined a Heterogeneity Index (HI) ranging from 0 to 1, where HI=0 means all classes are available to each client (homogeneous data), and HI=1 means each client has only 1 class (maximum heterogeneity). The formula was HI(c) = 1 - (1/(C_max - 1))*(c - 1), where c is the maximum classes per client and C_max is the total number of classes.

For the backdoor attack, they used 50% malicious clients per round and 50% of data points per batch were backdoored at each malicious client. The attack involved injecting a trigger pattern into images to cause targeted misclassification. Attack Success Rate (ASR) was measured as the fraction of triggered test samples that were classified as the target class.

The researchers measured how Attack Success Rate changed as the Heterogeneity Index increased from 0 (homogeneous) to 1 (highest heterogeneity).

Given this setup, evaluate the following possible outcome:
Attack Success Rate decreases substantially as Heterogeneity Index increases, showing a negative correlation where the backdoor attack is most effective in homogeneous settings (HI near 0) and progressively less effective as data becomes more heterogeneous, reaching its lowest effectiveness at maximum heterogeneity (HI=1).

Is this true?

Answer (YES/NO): YES